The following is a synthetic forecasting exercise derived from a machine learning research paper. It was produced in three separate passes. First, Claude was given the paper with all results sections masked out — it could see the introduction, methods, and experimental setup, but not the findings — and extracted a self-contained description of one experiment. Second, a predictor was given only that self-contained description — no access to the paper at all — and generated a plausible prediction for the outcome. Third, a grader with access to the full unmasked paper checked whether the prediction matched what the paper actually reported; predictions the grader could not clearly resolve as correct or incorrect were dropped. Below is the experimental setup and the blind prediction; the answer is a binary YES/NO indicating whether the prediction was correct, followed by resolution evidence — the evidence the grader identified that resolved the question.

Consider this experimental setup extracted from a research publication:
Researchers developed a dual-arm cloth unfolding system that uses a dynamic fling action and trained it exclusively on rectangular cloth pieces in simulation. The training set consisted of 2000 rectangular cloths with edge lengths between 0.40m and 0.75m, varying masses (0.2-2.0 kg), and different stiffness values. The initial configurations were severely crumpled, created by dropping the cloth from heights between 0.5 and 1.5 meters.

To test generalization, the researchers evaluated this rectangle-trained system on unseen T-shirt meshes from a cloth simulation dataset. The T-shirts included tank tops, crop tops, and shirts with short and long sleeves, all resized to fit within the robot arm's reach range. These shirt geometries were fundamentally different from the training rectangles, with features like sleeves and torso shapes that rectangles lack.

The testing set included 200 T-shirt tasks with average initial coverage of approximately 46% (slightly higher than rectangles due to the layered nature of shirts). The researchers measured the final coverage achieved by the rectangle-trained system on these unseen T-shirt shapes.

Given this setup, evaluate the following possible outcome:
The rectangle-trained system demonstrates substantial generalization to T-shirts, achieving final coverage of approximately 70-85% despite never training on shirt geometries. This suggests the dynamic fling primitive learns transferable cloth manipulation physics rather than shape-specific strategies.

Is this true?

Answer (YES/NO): NO